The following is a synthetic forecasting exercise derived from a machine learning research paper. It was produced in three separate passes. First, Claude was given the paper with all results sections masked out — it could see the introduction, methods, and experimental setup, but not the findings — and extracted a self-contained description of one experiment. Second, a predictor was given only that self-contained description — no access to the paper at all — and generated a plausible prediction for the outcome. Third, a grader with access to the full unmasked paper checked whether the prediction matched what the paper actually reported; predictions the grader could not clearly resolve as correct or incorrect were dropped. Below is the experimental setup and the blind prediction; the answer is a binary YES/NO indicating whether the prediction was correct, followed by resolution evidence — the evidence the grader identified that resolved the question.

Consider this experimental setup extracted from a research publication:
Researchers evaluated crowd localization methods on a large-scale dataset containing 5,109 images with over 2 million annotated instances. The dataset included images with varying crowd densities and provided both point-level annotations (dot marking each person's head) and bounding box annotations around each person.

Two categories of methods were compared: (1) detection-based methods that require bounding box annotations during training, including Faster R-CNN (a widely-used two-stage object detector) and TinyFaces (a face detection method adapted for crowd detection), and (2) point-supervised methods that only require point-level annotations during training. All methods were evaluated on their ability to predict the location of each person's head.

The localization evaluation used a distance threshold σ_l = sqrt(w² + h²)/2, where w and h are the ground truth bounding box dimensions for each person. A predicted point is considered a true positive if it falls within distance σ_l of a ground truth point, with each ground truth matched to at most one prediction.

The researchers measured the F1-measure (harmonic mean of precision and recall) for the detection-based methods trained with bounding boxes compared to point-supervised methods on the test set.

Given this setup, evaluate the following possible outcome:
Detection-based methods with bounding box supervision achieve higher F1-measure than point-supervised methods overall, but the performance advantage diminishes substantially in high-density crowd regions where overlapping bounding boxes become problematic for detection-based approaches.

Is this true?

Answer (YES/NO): NO